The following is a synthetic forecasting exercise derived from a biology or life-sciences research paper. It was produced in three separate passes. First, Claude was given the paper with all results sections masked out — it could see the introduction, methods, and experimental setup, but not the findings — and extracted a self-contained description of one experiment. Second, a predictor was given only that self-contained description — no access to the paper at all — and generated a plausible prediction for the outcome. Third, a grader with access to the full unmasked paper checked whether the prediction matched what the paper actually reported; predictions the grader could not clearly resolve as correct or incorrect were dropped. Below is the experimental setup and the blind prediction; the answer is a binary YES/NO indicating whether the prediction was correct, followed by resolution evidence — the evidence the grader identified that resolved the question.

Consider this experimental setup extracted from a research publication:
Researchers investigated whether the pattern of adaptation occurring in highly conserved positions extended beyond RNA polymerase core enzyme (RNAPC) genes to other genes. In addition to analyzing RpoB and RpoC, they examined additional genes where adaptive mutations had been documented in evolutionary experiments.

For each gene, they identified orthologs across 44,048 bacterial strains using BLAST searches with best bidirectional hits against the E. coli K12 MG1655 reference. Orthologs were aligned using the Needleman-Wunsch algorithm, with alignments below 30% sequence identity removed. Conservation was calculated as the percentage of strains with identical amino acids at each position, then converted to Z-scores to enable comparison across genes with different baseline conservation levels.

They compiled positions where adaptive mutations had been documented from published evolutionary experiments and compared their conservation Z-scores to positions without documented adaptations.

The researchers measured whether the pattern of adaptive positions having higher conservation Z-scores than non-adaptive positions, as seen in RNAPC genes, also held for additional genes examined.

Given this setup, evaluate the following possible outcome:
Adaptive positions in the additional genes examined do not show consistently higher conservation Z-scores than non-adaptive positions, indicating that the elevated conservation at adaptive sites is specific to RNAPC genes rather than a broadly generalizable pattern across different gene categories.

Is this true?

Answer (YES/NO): NO